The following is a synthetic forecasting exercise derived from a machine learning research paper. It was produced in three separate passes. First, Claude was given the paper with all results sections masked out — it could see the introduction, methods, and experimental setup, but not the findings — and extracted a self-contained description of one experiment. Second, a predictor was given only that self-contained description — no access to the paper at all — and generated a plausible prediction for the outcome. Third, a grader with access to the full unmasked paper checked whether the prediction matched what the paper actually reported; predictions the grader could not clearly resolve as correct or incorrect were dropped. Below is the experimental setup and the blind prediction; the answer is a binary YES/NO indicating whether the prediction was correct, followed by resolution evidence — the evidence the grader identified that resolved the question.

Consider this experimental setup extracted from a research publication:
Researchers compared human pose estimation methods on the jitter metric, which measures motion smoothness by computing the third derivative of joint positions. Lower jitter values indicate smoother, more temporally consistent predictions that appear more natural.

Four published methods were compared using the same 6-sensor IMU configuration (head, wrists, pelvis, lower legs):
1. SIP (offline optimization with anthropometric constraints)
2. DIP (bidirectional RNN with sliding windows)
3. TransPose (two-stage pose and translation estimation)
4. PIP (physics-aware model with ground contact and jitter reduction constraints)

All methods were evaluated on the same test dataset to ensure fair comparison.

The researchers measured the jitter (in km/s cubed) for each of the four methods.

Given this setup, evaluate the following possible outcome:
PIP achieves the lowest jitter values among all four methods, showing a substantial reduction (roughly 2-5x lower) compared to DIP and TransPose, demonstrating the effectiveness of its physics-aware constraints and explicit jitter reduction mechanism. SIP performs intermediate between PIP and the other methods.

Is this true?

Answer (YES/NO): NO